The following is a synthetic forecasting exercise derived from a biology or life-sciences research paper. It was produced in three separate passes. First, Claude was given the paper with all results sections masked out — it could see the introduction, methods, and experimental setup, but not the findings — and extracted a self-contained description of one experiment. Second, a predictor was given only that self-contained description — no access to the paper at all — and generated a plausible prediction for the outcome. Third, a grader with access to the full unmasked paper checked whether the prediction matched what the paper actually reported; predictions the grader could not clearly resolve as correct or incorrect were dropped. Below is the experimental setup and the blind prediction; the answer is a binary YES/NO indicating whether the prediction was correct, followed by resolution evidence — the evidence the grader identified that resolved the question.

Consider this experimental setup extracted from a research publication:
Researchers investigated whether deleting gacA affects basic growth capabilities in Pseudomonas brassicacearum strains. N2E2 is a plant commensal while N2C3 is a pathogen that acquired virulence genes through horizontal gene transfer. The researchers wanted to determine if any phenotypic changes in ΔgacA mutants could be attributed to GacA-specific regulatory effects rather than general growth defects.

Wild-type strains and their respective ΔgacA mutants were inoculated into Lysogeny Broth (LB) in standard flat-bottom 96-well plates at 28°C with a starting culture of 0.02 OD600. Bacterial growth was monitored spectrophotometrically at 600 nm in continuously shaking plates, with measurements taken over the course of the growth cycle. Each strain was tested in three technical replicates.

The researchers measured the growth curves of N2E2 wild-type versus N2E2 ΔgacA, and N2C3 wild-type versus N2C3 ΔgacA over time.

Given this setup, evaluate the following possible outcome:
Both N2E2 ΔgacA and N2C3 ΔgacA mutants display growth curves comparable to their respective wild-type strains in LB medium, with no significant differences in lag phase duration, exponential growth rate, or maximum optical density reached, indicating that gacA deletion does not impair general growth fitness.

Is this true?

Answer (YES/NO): YES